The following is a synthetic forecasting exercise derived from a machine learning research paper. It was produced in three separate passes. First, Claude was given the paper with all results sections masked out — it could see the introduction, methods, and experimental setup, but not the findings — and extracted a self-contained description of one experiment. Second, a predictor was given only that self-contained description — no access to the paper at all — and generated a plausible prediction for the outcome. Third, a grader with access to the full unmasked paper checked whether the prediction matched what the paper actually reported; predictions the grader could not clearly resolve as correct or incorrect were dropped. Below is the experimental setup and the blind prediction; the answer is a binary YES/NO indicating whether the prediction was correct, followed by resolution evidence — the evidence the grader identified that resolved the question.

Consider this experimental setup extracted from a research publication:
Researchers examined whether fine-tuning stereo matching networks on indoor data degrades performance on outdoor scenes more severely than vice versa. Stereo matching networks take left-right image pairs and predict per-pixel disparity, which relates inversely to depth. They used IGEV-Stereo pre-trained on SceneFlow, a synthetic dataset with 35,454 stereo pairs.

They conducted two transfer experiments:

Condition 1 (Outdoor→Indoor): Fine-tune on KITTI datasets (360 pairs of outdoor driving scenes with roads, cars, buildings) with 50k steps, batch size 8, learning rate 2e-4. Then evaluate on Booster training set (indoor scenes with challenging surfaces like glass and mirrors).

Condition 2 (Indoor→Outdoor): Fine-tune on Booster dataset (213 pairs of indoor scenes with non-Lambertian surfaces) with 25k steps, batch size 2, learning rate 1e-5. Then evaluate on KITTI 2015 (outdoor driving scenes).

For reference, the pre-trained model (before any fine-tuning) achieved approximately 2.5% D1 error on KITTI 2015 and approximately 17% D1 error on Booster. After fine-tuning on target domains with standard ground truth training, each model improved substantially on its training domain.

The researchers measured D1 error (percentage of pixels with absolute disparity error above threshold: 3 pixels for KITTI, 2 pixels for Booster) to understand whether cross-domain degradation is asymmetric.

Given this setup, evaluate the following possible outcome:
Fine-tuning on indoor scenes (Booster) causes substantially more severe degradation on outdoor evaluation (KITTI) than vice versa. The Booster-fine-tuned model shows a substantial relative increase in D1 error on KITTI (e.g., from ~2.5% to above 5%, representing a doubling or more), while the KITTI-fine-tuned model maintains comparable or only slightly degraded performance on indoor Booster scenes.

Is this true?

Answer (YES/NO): YES